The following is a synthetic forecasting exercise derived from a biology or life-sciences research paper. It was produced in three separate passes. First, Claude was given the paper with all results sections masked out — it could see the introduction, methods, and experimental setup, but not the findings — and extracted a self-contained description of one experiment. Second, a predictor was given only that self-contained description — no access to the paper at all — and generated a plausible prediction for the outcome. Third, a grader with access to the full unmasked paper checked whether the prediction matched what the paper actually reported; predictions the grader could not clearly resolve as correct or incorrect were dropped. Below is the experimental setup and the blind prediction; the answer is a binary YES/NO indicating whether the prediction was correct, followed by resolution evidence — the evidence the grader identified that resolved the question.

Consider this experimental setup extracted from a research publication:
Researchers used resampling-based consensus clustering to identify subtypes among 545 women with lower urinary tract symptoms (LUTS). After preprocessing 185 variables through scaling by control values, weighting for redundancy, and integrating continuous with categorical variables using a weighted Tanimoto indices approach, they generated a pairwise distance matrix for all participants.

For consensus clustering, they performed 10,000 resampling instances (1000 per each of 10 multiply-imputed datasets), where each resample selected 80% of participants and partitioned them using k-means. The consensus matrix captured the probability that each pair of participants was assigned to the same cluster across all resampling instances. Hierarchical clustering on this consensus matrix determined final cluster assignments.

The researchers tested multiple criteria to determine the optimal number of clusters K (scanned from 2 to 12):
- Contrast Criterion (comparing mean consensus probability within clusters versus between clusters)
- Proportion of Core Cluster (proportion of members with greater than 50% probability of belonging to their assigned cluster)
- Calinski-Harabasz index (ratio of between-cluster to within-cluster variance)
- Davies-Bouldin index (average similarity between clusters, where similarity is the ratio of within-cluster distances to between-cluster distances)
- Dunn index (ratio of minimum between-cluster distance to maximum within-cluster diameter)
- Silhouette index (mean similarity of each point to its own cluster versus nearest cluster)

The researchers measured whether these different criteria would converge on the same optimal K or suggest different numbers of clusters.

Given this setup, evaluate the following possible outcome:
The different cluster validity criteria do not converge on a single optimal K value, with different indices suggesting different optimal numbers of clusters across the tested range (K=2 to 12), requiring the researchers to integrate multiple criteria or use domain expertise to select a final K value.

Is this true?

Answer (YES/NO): NO